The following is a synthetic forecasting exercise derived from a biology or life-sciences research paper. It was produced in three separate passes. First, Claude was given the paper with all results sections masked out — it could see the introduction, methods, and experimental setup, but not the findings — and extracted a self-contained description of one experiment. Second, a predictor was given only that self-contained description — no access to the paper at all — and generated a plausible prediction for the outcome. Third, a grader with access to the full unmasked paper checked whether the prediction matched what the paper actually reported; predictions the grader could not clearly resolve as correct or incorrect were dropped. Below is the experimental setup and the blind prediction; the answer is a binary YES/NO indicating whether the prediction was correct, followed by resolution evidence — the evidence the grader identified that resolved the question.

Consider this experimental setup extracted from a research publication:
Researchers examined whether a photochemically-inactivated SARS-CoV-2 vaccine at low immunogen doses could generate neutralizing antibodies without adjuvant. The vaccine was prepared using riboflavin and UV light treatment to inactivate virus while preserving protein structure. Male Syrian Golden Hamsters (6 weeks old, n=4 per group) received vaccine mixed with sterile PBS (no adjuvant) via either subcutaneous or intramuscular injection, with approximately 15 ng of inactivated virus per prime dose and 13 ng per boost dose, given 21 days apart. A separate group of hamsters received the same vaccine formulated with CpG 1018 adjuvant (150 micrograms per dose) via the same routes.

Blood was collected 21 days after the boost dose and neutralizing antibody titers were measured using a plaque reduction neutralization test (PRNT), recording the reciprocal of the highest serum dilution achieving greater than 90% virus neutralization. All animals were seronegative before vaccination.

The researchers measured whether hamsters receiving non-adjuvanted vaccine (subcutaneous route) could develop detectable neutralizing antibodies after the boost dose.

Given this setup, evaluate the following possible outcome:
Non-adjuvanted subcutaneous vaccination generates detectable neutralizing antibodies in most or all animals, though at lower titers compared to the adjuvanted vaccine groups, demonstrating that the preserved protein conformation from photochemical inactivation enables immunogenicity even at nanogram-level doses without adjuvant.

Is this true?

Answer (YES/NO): YES